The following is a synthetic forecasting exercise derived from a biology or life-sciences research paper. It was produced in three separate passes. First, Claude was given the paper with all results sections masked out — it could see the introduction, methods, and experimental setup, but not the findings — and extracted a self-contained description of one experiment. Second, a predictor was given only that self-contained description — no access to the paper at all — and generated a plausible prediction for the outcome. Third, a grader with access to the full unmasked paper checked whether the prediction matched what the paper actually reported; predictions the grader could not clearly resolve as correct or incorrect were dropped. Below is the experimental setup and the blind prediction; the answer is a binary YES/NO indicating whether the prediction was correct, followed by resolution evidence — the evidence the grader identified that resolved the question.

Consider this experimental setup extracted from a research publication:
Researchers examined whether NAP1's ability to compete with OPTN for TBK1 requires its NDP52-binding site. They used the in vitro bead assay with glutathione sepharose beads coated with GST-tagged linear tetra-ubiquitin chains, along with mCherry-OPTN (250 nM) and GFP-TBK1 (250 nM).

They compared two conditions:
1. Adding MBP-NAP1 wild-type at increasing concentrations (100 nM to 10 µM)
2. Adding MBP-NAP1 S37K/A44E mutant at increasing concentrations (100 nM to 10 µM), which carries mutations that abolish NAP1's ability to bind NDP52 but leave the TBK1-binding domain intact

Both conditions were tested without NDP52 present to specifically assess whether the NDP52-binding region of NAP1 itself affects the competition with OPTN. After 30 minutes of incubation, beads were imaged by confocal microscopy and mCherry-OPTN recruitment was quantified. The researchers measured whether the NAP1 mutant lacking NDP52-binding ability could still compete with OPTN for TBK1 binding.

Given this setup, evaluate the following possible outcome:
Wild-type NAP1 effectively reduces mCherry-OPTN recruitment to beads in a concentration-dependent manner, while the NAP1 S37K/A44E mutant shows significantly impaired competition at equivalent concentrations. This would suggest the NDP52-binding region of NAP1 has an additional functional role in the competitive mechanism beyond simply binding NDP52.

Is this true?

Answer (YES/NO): NO